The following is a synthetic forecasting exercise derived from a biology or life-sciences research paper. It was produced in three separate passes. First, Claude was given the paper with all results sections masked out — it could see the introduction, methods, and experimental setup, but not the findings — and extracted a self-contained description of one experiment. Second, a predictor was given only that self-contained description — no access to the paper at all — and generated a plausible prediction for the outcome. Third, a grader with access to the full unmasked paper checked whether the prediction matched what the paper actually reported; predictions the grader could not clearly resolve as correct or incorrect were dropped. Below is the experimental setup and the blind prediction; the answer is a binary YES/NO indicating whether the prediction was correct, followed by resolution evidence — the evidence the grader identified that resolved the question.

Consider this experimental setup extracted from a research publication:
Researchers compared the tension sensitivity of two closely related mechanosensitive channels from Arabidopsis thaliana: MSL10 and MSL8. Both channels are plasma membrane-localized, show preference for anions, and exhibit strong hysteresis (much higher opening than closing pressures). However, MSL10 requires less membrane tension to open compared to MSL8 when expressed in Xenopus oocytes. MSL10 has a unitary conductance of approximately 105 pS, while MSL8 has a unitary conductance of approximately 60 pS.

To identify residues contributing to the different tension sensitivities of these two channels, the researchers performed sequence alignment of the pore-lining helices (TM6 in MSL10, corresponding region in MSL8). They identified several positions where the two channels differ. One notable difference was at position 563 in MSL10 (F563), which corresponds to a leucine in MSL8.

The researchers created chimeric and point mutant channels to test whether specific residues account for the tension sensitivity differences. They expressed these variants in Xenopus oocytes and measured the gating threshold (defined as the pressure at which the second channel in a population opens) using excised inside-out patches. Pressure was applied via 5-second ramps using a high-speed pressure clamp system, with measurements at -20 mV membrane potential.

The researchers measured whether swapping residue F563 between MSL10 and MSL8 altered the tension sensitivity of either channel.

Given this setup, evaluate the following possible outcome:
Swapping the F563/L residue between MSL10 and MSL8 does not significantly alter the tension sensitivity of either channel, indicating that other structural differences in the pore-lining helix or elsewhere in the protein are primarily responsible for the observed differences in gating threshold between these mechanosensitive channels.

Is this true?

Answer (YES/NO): NO